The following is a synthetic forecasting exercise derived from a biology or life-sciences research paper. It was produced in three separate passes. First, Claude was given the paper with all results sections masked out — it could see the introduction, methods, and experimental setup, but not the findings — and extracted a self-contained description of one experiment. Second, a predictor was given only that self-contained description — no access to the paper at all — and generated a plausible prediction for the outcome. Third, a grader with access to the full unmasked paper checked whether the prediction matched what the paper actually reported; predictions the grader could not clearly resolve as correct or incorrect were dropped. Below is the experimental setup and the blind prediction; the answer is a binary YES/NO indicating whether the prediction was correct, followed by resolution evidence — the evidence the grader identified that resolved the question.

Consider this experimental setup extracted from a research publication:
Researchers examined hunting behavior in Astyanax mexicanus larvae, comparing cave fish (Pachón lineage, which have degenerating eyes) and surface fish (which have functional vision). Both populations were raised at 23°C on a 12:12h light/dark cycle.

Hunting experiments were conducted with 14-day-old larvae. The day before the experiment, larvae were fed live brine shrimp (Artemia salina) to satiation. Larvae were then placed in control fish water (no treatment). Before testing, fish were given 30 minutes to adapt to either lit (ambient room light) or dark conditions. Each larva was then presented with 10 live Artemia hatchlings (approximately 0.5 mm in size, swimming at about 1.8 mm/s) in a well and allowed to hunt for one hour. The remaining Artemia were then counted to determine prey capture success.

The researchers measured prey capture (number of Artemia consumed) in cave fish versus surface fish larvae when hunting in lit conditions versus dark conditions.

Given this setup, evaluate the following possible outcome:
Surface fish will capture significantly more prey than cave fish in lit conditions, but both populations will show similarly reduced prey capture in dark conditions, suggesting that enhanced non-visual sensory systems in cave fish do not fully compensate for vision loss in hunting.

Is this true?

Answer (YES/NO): NO